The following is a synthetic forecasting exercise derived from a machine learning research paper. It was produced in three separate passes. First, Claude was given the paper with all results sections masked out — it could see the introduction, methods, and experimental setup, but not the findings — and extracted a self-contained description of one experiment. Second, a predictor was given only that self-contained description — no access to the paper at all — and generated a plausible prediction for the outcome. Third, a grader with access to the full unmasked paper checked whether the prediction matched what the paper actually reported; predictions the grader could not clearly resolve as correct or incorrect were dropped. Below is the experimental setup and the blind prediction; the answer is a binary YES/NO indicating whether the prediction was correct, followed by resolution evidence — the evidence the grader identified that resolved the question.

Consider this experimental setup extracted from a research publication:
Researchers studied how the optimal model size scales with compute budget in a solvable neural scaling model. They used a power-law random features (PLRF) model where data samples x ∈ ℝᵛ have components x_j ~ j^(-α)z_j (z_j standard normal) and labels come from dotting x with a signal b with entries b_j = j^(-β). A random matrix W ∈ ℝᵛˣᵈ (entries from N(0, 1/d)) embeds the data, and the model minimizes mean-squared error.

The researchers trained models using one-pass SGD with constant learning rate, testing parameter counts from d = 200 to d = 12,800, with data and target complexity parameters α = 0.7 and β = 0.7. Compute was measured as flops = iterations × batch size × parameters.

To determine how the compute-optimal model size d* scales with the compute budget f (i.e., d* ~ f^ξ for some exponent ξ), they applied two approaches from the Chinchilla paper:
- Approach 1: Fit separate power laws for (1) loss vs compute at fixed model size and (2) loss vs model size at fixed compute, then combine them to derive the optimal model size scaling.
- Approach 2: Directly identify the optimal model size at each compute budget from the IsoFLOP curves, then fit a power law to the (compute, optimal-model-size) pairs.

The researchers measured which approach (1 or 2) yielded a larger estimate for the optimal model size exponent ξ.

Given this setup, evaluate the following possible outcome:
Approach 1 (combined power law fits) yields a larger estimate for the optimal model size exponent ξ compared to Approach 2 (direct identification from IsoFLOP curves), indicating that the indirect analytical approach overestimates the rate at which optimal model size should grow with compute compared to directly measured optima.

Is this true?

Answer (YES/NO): NO